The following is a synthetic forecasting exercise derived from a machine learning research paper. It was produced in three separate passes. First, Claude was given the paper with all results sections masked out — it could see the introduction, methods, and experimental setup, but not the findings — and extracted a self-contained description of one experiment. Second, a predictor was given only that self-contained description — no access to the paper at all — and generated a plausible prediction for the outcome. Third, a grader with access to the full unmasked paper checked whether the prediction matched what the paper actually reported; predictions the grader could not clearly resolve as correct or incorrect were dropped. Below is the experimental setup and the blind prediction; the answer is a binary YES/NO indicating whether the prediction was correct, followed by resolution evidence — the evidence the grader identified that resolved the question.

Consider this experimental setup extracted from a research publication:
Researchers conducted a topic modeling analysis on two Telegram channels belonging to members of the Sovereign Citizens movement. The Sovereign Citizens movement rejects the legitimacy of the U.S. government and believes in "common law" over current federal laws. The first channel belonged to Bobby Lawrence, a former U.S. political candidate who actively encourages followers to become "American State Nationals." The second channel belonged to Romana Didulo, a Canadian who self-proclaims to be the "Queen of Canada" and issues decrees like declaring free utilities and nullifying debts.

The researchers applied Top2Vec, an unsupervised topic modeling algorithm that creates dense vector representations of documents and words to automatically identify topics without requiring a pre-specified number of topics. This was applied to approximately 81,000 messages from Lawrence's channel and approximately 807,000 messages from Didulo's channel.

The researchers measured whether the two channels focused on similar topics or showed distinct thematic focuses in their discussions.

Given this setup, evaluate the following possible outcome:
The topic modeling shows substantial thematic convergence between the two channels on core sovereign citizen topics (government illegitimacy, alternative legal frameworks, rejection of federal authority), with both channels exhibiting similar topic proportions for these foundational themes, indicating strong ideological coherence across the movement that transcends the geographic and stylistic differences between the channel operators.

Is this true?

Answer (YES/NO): NO